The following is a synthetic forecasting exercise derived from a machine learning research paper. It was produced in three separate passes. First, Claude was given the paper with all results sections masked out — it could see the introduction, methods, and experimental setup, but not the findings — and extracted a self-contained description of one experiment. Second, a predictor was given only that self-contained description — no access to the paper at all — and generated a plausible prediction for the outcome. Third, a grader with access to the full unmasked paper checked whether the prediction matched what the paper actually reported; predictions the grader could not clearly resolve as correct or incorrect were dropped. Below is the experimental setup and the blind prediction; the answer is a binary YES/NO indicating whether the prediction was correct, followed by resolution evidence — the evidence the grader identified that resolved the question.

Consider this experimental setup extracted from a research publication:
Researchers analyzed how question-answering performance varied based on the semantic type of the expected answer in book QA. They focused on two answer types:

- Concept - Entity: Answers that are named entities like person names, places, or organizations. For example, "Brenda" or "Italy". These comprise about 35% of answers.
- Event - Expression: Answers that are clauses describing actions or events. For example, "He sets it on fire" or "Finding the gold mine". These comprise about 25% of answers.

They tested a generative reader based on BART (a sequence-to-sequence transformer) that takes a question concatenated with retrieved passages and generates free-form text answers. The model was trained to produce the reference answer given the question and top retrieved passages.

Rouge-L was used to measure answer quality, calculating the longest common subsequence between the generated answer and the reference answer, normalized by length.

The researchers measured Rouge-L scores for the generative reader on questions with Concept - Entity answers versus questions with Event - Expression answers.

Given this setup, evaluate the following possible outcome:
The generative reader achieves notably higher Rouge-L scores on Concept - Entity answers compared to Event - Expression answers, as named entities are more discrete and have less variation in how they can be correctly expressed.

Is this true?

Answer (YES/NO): YES